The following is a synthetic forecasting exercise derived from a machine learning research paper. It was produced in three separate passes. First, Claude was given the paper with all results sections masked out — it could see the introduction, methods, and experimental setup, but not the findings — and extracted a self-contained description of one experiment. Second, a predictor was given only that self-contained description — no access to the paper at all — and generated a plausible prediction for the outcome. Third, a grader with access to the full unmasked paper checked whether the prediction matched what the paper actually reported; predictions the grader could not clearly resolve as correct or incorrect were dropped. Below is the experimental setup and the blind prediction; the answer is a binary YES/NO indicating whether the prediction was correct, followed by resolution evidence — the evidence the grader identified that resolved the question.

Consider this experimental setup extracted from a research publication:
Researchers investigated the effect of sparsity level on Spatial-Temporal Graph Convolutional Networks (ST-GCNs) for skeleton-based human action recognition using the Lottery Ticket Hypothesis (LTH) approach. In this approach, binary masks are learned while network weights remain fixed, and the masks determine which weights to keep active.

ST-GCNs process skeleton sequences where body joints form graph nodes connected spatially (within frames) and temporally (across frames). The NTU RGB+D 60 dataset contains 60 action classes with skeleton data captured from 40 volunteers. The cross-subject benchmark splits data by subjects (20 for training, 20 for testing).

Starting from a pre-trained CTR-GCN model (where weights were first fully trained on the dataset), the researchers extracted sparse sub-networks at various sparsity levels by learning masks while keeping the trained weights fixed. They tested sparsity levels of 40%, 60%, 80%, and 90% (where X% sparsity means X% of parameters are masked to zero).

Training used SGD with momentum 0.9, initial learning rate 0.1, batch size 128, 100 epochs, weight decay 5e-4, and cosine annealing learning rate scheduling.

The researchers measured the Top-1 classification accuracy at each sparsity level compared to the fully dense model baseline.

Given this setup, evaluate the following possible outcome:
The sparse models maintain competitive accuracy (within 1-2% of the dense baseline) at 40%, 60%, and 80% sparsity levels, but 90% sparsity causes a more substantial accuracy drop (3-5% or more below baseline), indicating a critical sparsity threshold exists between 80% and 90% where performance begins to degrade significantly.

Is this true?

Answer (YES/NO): NO